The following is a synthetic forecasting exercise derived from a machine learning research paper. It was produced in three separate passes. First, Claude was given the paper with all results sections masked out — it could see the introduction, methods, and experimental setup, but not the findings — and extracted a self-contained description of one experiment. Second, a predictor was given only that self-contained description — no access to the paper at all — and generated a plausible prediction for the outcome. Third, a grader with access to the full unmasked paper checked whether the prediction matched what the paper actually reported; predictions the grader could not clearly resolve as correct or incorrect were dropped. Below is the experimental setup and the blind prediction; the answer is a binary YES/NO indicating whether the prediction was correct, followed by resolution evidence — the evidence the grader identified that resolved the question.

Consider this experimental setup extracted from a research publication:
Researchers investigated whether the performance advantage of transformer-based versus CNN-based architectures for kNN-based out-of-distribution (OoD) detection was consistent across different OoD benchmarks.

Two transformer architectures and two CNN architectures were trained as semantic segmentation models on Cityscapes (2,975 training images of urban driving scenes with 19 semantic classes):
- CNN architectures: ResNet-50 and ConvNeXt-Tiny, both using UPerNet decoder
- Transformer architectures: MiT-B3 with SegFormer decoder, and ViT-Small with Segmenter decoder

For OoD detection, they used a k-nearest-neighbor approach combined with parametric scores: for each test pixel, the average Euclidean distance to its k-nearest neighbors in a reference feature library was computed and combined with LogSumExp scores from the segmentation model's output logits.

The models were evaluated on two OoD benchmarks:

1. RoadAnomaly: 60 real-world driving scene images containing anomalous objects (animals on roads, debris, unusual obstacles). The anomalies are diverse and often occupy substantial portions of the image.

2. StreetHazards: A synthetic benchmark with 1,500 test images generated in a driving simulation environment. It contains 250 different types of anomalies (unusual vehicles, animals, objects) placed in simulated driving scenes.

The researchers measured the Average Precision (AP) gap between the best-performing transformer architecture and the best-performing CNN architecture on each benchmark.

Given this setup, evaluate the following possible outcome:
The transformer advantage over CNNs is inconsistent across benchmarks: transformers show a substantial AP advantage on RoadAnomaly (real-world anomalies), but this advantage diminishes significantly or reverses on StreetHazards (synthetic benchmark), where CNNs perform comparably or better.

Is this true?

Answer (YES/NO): NO